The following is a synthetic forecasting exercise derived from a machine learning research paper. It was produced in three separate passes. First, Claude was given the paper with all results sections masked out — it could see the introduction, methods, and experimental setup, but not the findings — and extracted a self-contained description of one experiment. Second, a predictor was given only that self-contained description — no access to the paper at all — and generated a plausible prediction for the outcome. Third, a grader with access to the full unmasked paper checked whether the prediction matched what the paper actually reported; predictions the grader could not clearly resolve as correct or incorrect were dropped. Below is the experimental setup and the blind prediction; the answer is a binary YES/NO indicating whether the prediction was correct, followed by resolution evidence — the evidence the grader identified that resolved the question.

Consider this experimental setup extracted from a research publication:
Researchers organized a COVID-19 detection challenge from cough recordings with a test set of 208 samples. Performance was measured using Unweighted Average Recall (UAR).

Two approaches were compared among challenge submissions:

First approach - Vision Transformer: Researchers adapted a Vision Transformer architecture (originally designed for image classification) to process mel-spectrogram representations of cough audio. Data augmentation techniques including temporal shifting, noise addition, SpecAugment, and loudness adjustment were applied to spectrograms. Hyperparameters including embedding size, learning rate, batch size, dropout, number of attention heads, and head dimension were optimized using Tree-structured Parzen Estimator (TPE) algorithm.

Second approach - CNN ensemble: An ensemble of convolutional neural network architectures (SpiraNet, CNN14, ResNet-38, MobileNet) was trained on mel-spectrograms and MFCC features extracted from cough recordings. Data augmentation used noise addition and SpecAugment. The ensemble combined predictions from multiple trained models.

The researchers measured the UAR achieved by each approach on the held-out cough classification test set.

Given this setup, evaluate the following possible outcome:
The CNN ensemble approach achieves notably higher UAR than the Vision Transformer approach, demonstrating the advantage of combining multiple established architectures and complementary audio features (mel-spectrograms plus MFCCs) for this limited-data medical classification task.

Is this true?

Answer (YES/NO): YES